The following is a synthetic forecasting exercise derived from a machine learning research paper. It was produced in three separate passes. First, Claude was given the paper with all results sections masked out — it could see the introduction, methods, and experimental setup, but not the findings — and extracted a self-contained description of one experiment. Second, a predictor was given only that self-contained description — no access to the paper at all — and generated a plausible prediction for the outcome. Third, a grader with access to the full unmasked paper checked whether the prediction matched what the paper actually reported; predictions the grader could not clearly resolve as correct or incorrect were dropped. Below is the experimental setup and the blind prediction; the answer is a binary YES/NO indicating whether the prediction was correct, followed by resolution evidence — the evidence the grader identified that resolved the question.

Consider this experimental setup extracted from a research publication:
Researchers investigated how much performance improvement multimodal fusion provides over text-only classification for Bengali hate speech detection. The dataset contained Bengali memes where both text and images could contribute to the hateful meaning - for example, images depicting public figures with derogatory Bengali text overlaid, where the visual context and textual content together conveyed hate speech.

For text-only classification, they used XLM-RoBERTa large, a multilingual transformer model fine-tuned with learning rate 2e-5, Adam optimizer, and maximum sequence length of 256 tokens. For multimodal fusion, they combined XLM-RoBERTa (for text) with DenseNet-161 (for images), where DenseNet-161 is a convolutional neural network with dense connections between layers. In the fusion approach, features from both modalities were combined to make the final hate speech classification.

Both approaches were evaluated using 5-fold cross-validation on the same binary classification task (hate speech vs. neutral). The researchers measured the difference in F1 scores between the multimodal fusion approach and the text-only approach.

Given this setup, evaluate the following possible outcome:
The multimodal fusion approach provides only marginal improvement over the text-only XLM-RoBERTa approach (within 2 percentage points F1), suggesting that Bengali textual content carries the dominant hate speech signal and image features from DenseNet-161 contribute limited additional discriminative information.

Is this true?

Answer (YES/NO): YES